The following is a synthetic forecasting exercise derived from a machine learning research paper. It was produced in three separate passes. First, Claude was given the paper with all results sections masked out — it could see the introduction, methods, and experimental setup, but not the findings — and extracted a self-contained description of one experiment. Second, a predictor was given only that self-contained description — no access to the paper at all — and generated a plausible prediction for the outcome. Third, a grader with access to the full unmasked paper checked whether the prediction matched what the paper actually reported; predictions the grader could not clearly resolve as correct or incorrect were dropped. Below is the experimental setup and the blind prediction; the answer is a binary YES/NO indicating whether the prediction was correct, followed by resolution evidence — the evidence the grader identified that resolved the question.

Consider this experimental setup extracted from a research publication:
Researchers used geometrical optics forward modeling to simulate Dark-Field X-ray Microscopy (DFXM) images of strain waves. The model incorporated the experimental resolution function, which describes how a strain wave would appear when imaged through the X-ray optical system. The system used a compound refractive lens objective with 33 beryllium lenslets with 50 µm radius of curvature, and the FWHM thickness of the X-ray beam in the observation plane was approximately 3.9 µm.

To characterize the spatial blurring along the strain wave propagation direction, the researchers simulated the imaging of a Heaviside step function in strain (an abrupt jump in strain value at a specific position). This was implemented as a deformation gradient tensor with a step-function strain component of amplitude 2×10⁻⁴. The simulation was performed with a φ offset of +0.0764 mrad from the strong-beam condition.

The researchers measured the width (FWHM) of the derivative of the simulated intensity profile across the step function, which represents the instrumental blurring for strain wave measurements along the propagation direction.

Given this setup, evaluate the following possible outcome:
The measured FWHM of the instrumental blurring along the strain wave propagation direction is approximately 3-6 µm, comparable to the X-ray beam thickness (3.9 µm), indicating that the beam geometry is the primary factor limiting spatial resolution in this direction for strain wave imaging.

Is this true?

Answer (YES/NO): YES